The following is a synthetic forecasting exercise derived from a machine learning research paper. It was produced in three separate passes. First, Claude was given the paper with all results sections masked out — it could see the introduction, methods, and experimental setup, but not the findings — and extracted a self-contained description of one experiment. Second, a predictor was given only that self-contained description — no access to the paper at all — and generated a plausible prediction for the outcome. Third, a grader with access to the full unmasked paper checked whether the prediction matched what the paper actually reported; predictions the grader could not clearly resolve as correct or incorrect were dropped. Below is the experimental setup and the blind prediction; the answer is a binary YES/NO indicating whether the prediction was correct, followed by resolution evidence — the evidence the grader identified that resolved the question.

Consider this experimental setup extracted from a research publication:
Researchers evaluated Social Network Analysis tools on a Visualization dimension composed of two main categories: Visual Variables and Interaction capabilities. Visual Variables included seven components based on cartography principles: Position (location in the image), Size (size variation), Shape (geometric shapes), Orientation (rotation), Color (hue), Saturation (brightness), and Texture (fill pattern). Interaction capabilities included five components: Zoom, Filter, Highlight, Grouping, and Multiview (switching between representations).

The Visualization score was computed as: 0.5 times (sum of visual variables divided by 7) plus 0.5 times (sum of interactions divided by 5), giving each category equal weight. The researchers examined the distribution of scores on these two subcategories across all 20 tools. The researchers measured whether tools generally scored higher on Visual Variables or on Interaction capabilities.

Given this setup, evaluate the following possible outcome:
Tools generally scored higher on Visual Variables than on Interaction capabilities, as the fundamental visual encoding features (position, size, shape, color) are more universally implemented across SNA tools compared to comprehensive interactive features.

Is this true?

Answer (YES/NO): YES